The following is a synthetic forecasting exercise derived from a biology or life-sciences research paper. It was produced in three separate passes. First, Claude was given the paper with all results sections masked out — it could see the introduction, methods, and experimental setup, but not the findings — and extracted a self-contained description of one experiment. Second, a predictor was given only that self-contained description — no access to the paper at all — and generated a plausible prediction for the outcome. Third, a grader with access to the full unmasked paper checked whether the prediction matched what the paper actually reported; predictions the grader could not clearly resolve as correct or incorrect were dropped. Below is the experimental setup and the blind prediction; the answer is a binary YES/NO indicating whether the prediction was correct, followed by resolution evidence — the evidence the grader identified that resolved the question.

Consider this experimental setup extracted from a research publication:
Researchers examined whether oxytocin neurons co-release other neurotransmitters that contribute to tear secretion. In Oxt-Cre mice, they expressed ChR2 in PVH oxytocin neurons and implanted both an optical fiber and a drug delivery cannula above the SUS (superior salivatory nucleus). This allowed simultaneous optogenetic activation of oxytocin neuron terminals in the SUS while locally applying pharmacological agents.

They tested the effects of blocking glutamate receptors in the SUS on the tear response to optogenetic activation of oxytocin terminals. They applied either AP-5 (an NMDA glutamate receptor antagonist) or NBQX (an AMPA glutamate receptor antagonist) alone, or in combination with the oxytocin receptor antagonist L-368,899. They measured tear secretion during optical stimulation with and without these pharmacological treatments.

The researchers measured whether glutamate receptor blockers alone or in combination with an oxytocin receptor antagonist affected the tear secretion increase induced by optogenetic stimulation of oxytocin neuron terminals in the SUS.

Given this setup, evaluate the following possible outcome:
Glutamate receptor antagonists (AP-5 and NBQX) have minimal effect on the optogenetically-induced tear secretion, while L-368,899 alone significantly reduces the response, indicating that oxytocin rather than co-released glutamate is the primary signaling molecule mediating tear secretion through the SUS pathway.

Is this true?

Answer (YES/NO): NO